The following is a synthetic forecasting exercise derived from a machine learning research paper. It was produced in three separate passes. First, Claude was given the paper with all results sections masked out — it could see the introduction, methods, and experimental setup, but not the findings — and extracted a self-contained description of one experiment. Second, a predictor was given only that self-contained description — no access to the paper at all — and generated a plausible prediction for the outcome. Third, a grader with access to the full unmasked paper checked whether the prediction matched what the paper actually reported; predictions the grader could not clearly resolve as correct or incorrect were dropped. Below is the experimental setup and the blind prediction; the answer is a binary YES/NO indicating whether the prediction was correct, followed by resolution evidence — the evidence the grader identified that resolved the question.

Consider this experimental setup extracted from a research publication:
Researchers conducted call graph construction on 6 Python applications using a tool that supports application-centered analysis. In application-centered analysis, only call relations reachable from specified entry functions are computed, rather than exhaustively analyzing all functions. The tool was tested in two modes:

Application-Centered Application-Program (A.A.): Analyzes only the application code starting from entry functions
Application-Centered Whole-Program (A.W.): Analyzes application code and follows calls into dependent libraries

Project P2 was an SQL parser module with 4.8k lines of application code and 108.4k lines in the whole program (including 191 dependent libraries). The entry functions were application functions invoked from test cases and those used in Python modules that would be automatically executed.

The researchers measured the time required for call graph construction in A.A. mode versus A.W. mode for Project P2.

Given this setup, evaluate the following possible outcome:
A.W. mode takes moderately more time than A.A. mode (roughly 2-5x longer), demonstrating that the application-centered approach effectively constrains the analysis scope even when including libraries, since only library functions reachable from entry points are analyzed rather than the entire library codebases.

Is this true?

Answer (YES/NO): NO